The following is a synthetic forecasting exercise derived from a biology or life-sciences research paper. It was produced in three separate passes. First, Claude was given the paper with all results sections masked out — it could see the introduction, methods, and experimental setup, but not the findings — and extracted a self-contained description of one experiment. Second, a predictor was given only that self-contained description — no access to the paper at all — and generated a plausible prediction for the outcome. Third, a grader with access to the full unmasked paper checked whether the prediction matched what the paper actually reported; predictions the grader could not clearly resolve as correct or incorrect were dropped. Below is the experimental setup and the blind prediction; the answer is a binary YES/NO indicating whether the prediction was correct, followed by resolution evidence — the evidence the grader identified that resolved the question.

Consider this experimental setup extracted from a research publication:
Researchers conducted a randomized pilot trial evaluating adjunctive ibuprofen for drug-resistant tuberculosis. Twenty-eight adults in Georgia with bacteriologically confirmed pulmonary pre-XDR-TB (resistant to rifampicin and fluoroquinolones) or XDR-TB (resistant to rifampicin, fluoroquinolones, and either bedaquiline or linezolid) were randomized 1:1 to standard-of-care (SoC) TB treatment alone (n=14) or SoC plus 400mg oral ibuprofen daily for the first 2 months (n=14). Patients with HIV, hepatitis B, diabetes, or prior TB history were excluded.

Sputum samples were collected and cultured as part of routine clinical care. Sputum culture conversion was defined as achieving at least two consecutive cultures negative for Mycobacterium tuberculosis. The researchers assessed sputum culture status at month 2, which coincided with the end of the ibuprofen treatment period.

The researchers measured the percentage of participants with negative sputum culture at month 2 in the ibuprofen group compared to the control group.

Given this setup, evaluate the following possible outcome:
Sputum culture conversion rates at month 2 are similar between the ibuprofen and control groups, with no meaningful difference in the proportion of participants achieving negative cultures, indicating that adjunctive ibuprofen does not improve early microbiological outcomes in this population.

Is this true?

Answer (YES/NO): NO